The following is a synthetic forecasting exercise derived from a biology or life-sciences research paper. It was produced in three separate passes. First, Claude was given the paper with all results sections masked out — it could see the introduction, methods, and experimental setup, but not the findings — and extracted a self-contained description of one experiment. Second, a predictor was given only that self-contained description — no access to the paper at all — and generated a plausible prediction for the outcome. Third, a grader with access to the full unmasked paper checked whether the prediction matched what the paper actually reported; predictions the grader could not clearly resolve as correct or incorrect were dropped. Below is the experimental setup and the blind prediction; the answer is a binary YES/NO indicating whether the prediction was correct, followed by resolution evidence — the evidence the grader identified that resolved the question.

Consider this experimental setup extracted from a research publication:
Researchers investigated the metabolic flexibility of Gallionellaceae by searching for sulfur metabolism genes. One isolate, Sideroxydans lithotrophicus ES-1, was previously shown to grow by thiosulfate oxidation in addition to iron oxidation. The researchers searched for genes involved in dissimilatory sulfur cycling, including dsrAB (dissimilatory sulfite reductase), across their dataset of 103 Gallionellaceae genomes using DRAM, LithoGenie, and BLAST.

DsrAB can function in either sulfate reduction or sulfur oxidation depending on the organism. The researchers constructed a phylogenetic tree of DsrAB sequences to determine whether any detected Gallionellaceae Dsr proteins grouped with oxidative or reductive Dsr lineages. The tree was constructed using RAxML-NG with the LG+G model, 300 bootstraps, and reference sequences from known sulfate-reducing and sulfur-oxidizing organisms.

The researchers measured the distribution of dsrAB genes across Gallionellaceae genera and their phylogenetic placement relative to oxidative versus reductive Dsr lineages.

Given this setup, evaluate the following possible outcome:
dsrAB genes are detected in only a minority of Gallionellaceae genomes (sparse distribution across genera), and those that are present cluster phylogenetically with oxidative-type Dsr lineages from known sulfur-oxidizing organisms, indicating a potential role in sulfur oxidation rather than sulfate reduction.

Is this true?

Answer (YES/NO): YES